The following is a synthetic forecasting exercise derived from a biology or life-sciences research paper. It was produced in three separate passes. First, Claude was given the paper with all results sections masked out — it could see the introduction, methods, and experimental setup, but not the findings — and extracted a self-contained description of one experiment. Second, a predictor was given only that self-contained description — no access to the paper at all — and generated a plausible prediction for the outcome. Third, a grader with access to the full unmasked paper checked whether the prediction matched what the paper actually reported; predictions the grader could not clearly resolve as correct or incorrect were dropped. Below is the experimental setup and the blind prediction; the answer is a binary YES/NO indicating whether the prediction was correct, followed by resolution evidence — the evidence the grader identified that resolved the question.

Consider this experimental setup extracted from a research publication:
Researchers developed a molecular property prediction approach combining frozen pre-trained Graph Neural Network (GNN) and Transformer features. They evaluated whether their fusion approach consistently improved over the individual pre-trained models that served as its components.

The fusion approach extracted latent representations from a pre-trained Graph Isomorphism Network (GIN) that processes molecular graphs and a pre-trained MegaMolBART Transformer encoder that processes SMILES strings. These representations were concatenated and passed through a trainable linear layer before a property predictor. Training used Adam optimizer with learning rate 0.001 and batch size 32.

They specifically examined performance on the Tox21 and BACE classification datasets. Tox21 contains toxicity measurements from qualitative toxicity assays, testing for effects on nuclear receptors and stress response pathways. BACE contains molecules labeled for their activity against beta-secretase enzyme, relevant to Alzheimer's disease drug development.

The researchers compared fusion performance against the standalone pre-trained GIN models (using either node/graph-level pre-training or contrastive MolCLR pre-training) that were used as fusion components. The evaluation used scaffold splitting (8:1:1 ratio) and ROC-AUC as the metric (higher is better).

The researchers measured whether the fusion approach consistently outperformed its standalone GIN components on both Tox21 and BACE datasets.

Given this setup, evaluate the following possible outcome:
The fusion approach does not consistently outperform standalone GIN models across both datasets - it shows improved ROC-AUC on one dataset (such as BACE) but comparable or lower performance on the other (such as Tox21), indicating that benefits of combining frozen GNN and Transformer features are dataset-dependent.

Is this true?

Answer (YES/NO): NO